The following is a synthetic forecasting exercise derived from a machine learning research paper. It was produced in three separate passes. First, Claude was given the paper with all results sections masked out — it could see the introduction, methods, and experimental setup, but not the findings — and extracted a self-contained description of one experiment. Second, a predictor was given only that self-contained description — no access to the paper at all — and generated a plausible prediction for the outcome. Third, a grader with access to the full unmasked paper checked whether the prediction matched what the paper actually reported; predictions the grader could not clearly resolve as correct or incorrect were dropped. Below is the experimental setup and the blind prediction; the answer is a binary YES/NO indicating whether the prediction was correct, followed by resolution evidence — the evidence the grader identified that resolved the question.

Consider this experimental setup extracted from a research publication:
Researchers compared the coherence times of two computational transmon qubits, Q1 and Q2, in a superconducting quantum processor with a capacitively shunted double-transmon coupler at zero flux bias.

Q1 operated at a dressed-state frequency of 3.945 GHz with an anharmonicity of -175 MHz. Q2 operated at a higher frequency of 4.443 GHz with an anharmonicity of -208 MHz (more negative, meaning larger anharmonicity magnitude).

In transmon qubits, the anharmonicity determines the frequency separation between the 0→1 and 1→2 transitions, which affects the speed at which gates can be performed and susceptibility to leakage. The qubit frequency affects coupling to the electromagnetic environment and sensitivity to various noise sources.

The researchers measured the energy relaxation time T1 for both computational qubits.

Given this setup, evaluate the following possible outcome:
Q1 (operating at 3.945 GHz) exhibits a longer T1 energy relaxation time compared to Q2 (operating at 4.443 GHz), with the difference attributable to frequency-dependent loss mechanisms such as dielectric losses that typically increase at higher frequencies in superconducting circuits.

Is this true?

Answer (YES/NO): NO